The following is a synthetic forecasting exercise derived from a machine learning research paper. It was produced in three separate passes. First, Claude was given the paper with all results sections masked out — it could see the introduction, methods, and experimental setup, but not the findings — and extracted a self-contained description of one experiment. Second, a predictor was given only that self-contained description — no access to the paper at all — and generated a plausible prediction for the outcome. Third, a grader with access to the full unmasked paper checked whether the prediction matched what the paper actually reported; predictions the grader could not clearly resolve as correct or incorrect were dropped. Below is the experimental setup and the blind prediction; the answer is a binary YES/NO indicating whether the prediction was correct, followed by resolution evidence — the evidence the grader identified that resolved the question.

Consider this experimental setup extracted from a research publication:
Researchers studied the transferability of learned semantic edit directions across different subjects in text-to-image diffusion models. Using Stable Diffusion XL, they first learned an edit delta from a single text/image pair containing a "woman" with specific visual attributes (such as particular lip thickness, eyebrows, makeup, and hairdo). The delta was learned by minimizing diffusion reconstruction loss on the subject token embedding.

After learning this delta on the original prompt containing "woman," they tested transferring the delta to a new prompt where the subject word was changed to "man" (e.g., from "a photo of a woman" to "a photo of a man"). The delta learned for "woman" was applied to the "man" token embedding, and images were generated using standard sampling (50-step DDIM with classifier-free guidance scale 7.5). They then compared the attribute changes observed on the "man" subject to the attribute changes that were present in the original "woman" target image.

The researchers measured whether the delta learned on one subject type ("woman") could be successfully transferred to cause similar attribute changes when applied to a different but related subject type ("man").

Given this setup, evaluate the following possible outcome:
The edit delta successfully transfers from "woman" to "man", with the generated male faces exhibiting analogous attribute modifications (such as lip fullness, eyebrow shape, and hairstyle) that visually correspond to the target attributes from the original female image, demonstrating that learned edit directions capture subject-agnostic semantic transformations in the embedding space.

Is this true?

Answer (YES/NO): YES